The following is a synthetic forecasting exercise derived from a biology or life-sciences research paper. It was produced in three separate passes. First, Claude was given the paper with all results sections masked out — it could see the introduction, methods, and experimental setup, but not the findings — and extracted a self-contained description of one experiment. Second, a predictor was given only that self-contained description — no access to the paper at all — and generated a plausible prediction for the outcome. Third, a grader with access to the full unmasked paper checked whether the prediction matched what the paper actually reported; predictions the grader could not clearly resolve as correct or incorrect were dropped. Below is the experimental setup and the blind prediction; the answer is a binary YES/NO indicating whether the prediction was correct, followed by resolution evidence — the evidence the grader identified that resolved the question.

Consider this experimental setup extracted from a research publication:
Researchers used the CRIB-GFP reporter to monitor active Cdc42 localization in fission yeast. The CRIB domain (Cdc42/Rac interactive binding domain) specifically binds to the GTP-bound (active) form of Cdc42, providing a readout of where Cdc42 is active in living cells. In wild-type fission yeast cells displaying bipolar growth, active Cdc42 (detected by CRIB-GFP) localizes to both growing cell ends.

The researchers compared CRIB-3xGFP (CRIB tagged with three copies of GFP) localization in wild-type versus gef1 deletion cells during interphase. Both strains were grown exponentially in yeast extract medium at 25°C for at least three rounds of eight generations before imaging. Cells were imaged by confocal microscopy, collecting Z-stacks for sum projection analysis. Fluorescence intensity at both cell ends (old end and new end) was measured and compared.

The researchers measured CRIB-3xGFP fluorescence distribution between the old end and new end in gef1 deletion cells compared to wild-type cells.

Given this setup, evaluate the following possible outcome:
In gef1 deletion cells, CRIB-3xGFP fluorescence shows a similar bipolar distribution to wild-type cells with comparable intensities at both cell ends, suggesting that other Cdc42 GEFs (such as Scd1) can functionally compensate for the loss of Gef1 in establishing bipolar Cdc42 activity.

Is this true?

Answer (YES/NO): NO